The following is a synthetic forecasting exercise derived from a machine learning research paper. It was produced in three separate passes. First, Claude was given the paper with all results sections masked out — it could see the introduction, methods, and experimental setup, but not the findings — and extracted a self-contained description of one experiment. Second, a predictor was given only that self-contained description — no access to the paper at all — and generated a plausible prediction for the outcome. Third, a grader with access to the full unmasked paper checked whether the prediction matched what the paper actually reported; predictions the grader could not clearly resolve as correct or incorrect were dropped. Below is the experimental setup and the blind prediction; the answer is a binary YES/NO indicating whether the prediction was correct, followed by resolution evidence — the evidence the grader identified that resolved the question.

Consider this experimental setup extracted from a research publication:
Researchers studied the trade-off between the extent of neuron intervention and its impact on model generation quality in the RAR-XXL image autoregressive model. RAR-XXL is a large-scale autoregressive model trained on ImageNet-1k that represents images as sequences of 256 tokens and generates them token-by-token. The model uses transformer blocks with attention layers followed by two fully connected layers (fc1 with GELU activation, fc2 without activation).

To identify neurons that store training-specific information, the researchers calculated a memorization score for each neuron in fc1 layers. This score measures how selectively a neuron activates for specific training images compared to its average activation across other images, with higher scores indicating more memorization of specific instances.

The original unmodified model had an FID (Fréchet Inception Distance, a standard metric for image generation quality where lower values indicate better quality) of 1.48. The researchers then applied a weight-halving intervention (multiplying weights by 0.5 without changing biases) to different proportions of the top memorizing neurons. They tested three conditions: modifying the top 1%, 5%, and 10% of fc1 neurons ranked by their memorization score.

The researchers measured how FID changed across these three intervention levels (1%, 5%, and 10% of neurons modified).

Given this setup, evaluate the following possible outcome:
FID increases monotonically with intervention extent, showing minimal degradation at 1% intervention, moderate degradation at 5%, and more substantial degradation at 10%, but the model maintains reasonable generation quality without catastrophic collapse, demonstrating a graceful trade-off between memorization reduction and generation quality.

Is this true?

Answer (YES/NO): NO